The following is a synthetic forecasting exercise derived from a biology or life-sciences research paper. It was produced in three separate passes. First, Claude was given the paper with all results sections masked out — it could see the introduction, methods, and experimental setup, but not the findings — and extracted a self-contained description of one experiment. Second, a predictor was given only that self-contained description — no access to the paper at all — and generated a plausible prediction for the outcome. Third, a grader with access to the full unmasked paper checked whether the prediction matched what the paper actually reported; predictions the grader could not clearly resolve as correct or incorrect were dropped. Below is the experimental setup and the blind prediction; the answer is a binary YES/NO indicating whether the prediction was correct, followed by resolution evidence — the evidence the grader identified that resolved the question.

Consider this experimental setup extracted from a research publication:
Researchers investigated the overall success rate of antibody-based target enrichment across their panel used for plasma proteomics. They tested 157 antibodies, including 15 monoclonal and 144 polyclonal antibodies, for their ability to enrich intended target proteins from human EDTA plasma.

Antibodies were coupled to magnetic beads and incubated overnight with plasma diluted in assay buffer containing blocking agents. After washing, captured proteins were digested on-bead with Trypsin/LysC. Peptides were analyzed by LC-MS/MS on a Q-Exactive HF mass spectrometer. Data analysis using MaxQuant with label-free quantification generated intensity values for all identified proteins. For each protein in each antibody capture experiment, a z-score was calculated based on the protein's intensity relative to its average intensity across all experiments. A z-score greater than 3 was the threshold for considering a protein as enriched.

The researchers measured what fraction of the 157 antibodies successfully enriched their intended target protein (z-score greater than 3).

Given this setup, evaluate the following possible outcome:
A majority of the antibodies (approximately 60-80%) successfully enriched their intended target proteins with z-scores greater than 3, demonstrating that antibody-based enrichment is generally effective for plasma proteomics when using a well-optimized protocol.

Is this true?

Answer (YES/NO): NO